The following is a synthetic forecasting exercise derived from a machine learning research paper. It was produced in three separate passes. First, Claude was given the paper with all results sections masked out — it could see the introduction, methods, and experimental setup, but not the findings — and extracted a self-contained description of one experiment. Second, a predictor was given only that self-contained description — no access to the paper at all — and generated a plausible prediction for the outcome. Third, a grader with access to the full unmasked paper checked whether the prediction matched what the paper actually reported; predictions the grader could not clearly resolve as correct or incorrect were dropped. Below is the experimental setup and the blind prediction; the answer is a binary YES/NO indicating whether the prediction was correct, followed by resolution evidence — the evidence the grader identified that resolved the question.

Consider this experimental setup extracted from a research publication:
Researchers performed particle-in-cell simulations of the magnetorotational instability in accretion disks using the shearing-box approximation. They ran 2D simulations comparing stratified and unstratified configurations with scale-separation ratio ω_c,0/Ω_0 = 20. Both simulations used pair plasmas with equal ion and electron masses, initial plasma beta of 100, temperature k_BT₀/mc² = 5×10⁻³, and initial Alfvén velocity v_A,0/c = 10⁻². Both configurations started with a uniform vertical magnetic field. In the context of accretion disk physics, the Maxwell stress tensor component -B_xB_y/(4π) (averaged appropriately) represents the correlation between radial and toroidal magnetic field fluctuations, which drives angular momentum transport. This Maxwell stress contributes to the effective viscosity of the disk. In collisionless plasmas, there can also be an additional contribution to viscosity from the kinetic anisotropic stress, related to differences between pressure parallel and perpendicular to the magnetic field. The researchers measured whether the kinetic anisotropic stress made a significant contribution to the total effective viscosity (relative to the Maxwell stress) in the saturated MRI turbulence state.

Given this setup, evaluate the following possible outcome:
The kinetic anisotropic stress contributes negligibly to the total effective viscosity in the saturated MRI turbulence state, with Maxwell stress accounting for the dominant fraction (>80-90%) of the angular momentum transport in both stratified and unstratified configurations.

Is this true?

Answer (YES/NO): NO